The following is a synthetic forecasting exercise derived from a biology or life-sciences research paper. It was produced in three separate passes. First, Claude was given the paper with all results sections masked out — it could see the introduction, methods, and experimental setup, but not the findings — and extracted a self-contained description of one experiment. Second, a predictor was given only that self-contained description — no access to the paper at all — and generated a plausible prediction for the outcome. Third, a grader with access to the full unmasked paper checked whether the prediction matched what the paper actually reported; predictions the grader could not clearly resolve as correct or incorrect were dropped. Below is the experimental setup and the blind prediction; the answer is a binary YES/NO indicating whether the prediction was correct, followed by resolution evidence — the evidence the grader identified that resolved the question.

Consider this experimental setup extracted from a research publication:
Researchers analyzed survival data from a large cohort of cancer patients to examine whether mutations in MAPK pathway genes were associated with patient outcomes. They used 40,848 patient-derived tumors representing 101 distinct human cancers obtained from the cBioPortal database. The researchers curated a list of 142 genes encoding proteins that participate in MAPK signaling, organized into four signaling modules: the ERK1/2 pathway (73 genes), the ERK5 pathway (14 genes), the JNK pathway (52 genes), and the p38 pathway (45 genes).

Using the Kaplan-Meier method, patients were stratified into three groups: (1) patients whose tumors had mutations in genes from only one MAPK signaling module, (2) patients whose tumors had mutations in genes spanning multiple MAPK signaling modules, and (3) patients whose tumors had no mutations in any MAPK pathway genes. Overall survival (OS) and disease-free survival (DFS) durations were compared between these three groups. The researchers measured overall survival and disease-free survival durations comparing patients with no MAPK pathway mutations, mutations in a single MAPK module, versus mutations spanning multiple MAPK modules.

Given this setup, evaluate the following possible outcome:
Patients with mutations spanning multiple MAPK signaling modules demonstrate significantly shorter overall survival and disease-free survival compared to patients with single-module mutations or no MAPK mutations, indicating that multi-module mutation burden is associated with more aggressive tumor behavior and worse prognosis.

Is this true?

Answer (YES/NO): YES